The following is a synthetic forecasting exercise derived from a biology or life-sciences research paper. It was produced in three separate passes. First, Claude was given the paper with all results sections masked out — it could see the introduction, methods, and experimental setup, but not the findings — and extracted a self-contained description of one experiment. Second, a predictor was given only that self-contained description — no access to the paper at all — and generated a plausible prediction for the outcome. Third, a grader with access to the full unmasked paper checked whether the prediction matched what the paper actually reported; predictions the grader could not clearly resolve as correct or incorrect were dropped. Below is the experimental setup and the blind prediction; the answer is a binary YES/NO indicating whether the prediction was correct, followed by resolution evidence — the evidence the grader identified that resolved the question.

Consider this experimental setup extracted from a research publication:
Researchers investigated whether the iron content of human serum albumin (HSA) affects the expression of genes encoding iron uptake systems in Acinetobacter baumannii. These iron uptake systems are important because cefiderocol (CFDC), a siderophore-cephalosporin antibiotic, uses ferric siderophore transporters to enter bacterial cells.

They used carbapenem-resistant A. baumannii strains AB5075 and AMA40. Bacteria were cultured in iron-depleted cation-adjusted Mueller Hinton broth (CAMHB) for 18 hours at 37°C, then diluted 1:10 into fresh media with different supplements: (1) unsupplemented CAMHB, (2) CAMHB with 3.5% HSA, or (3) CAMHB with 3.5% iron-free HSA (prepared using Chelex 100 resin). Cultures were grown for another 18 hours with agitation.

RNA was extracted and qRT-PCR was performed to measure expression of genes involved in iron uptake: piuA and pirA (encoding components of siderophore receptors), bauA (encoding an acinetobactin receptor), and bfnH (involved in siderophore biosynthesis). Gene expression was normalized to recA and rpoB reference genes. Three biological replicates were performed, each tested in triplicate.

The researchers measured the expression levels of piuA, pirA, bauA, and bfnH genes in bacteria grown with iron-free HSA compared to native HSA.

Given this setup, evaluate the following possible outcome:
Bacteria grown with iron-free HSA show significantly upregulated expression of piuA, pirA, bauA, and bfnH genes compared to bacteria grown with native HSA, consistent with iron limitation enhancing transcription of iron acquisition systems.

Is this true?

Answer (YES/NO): YES